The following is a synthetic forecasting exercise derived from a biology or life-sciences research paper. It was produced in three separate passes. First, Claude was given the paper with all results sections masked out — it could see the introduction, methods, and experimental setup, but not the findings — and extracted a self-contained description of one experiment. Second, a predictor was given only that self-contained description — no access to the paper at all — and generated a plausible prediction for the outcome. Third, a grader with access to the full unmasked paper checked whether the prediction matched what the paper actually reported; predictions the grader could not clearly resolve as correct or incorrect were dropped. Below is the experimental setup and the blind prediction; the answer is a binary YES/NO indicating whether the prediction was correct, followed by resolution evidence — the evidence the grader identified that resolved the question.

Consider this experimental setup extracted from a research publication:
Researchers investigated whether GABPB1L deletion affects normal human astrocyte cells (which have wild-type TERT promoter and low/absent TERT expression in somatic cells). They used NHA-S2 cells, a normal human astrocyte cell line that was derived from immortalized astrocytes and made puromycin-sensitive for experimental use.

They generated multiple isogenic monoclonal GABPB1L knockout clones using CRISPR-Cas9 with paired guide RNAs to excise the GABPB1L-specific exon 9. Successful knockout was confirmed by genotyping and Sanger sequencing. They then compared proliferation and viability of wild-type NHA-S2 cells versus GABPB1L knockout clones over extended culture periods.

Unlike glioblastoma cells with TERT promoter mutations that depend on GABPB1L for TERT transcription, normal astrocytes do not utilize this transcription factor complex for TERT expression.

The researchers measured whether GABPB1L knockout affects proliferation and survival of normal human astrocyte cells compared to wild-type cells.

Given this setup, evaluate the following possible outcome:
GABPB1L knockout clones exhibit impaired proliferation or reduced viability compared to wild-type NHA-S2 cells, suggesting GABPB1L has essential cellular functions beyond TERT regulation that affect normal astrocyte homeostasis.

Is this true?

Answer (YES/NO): NO